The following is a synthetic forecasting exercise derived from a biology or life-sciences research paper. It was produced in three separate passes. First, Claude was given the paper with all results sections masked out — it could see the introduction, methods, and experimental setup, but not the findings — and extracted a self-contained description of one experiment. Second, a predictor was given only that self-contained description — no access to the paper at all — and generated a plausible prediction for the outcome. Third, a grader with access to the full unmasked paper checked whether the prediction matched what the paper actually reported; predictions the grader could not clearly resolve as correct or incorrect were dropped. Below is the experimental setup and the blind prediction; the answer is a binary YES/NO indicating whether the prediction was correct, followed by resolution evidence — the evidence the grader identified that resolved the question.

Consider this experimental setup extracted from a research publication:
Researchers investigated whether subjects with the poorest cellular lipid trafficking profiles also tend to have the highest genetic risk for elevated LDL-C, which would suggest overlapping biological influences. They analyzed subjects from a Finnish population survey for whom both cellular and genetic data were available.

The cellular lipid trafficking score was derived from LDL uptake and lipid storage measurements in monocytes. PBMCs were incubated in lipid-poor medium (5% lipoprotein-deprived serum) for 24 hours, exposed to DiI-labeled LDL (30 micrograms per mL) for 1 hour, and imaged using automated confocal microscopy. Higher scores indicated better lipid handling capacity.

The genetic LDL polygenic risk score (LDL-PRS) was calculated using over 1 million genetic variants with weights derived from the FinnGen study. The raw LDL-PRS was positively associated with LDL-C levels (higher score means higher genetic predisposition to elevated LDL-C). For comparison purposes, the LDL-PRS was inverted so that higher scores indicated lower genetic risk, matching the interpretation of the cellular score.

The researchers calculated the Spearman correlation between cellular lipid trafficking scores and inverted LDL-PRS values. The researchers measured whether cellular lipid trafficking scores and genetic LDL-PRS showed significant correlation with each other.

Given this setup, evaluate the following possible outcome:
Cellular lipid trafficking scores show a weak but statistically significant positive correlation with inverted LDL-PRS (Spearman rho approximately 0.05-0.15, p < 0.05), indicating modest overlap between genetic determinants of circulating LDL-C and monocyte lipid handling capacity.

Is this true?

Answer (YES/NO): NO